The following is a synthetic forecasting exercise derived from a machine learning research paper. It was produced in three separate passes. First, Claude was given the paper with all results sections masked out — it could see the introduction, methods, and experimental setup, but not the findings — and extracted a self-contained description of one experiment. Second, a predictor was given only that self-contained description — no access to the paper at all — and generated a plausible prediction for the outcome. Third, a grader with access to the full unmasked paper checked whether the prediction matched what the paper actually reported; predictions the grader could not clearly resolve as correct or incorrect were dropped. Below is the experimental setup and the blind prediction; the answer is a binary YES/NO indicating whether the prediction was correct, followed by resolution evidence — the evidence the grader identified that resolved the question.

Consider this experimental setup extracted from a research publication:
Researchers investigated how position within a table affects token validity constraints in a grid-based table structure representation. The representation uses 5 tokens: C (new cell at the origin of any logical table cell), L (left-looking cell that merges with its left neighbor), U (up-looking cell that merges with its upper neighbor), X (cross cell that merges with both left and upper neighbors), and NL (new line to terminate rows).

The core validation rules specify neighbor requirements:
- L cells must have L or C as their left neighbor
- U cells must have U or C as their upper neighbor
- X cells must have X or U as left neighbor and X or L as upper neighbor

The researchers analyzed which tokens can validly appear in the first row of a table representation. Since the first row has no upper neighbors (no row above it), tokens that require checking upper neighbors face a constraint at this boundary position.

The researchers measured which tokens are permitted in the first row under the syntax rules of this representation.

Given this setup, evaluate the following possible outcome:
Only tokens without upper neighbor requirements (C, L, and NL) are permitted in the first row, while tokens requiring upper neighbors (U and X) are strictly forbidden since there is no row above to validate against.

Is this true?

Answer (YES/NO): YES